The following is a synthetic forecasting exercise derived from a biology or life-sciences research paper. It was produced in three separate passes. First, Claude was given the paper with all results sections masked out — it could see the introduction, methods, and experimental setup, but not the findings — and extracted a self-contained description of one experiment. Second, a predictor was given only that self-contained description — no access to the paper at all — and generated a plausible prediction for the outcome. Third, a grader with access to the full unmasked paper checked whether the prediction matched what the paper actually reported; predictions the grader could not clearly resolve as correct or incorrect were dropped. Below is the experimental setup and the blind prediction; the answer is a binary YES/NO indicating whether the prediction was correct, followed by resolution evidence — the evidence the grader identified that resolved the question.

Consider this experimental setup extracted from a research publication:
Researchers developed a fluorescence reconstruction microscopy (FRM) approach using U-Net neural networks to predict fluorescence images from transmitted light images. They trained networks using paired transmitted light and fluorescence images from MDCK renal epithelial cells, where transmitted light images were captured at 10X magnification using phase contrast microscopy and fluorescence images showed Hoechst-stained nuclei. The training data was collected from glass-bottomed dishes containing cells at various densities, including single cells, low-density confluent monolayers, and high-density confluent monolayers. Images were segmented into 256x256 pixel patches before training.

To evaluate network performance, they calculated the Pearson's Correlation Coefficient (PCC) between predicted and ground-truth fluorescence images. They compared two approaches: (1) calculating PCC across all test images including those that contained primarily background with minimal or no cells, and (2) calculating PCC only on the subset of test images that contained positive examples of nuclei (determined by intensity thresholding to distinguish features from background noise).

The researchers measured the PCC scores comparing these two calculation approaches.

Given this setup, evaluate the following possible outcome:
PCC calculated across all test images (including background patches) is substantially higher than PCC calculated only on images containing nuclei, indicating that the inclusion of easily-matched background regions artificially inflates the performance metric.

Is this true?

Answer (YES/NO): NO